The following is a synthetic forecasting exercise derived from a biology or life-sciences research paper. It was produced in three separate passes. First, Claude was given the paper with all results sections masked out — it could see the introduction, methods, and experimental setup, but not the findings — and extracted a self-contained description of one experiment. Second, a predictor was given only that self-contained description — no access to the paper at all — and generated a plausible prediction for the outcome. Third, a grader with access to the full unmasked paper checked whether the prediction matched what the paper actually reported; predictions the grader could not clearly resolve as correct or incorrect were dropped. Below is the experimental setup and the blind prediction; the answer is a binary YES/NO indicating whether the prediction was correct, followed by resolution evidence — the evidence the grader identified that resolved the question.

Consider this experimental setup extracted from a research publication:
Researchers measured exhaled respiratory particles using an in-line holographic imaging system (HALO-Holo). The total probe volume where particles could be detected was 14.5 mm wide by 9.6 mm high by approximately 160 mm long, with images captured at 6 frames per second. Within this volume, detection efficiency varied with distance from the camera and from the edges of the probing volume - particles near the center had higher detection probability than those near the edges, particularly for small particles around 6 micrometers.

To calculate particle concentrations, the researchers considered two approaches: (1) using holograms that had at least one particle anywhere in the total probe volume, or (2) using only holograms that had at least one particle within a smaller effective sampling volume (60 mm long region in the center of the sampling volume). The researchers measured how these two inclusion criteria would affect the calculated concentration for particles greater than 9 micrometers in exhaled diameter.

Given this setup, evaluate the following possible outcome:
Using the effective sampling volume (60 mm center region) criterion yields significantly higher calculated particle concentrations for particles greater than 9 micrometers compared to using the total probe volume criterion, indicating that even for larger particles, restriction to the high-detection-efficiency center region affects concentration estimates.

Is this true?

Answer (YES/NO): YES